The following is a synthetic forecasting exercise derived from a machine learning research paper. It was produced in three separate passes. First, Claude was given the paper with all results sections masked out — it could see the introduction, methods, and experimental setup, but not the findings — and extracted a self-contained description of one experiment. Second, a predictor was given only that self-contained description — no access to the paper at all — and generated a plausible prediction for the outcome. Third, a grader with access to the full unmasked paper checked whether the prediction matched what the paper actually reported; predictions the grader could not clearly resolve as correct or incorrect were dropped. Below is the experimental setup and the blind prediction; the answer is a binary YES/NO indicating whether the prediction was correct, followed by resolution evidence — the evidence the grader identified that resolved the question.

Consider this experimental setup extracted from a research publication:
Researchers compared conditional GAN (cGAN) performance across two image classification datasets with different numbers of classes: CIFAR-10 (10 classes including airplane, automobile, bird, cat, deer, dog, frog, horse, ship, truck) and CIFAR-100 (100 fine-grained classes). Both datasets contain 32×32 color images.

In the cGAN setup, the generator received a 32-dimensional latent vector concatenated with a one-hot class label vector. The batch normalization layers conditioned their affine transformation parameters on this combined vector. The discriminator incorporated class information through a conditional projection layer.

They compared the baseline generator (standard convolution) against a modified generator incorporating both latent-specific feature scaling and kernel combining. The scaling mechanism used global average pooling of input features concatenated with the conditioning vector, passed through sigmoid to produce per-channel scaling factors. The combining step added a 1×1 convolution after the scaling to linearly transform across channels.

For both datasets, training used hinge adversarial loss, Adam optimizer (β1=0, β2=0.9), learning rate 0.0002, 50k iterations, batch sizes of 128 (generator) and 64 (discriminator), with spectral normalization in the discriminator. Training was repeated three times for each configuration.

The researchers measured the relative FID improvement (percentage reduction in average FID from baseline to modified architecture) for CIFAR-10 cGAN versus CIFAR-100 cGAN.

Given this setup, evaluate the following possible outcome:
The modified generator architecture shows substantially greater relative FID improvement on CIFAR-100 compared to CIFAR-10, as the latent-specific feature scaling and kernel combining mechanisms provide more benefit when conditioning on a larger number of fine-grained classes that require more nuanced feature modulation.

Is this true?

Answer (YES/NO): YES